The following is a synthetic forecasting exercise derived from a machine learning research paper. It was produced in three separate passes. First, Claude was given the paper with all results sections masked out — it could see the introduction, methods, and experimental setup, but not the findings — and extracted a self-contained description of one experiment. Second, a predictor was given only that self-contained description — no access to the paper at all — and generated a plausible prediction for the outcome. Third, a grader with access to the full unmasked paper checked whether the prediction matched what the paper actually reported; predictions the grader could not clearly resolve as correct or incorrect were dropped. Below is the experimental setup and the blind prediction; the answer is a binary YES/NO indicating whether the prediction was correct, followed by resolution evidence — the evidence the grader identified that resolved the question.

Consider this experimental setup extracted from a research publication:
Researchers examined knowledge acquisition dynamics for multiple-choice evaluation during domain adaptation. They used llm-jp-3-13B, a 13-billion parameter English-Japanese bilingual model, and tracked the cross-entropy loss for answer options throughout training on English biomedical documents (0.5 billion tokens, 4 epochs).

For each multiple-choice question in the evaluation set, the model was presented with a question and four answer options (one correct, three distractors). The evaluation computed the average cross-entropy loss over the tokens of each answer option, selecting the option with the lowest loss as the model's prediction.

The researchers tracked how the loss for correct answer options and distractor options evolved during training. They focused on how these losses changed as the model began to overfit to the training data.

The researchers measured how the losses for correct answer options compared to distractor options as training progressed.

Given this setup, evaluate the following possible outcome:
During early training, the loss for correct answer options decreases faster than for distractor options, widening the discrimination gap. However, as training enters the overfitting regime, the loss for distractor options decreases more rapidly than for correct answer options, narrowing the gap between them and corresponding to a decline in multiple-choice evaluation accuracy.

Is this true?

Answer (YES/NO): NO